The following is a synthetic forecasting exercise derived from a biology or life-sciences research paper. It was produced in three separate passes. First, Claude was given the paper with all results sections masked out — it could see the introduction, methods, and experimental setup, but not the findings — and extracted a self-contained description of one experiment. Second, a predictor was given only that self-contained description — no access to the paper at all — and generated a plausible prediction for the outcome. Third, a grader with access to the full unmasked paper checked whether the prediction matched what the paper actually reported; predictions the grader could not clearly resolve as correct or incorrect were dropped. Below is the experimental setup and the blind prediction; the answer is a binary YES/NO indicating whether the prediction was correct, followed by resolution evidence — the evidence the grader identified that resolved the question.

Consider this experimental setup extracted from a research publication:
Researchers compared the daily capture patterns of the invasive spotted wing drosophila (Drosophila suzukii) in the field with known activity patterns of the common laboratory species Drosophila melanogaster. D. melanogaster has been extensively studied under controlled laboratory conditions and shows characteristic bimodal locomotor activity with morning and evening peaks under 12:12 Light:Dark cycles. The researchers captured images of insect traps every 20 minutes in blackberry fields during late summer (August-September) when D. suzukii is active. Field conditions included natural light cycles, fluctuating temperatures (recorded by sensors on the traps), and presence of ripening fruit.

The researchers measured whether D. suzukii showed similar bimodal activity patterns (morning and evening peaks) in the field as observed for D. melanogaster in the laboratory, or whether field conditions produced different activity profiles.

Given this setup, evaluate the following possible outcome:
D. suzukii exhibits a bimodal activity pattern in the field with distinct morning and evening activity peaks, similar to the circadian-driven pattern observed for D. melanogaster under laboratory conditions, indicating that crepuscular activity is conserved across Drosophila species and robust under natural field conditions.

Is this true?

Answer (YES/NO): YES